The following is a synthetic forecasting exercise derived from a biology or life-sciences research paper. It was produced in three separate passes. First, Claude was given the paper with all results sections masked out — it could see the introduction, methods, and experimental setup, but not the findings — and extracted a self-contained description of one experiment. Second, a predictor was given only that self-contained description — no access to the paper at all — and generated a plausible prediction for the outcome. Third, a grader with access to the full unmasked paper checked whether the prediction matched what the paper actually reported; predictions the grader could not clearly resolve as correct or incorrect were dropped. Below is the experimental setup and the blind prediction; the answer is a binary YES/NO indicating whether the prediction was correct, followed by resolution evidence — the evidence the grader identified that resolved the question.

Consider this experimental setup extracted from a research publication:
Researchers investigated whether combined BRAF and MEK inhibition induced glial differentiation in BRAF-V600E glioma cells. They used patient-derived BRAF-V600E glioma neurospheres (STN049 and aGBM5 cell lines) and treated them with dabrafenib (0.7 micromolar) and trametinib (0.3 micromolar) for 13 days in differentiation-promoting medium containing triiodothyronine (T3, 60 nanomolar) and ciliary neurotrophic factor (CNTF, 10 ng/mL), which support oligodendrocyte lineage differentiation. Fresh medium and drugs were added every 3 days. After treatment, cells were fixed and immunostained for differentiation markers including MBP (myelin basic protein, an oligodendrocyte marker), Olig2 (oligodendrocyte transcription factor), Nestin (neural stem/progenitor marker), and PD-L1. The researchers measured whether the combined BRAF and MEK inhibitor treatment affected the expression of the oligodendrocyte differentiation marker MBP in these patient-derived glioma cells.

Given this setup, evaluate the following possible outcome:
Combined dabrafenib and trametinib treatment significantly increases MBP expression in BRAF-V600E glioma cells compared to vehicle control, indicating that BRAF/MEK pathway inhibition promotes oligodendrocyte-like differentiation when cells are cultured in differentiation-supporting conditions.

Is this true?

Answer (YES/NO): YES